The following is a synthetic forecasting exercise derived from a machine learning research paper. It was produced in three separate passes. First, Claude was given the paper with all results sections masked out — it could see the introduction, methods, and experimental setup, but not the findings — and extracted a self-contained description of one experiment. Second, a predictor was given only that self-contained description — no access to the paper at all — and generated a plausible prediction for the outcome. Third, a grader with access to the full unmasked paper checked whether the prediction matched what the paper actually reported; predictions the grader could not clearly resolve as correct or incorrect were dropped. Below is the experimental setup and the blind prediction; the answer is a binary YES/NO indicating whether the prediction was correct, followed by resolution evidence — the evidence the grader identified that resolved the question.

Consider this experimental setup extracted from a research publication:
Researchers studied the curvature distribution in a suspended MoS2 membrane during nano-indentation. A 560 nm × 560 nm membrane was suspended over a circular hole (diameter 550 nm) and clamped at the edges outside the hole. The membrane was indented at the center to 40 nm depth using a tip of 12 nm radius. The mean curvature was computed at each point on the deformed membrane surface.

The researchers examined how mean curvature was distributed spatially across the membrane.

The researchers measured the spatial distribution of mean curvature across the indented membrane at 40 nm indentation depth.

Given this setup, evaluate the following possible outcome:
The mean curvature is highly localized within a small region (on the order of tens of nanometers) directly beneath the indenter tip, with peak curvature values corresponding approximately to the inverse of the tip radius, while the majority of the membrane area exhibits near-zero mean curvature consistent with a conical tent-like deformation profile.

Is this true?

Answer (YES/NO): NO